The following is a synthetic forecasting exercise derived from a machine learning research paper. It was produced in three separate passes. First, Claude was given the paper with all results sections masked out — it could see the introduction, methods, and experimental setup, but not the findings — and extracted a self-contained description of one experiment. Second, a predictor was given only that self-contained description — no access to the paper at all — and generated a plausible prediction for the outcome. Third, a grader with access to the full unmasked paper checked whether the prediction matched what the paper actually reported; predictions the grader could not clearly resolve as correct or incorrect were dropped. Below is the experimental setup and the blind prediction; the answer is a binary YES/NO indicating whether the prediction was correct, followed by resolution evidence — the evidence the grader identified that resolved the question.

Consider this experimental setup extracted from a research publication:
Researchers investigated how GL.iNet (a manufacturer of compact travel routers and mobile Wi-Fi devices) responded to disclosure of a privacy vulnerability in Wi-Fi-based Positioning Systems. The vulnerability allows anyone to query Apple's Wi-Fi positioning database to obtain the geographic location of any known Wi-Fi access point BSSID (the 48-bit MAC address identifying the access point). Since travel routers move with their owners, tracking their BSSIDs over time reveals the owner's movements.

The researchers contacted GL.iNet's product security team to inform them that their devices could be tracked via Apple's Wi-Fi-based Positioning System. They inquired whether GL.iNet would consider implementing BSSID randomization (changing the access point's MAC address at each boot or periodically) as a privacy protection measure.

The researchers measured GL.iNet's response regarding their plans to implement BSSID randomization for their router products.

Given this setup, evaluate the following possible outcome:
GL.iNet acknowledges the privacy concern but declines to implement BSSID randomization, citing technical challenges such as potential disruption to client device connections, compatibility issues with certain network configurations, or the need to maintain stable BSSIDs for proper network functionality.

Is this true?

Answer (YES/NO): NO